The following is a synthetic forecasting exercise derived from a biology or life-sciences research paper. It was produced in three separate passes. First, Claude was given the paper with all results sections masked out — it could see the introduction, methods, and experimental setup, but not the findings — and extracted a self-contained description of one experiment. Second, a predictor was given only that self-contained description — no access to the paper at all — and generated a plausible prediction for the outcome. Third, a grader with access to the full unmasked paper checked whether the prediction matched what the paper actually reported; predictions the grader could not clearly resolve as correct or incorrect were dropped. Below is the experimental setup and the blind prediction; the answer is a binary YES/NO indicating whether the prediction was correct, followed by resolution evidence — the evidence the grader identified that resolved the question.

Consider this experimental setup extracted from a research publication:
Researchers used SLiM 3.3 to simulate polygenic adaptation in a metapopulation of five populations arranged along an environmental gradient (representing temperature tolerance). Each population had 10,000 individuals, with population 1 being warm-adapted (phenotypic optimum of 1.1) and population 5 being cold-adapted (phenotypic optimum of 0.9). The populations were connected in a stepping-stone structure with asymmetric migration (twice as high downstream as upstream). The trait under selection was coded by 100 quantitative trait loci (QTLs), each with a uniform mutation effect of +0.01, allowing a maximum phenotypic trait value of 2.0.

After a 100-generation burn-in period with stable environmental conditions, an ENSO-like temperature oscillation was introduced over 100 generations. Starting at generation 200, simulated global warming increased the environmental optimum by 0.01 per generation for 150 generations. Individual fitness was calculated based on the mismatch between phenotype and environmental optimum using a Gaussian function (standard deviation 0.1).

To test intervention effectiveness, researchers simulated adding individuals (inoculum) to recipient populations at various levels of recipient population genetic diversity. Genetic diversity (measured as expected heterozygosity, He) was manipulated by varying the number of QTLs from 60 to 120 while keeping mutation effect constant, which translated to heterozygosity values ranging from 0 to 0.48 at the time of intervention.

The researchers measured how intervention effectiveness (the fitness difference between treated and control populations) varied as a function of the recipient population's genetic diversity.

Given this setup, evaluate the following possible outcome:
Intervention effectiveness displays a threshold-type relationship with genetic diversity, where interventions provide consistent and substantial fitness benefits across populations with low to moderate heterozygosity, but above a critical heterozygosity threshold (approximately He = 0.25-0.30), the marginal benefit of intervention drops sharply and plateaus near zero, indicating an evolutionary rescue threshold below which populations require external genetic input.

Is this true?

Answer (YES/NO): NO